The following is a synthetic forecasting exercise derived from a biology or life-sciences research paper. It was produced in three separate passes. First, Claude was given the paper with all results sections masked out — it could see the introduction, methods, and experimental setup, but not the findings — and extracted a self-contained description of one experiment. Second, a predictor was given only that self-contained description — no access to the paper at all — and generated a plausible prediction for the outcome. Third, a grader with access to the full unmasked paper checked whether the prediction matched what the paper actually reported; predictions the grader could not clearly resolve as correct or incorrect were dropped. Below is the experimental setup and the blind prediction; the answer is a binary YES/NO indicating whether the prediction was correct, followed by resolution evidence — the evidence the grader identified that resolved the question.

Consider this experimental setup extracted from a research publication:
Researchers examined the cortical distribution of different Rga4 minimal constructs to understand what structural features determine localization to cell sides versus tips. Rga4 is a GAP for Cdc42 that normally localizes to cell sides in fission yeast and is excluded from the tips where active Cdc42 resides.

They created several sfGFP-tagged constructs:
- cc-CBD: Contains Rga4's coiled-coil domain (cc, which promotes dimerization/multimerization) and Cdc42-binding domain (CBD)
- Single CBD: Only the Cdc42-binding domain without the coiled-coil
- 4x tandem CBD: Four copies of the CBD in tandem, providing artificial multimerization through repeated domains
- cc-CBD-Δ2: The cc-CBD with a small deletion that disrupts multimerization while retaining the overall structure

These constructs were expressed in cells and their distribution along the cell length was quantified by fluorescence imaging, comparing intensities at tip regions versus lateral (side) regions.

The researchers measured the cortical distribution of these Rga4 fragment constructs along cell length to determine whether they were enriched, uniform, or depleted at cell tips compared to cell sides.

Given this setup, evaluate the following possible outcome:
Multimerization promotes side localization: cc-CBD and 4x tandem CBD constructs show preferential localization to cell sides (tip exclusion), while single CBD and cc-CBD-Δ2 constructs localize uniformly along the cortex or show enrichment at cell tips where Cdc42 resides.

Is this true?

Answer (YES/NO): YES